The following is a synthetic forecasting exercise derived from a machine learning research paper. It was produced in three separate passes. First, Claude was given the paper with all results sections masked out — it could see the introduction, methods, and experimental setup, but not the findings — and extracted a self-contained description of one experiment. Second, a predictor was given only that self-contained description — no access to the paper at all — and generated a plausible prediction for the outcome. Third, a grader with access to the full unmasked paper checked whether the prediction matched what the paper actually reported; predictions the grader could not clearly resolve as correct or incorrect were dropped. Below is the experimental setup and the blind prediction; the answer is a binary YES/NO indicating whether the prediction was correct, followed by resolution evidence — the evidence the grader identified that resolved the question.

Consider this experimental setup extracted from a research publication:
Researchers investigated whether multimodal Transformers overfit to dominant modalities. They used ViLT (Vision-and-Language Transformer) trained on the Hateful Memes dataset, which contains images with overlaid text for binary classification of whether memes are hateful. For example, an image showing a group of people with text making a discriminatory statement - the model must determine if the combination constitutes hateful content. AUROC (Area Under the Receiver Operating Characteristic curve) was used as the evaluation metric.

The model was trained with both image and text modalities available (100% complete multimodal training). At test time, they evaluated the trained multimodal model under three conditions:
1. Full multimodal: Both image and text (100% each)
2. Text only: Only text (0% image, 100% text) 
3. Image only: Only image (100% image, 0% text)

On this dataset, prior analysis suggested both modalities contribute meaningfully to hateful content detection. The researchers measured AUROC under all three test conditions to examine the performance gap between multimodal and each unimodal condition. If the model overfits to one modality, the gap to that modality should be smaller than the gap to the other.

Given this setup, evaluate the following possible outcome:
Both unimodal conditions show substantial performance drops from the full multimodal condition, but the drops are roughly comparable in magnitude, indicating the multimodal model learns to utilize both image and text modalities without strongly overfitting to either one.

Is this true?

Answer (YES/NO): YES